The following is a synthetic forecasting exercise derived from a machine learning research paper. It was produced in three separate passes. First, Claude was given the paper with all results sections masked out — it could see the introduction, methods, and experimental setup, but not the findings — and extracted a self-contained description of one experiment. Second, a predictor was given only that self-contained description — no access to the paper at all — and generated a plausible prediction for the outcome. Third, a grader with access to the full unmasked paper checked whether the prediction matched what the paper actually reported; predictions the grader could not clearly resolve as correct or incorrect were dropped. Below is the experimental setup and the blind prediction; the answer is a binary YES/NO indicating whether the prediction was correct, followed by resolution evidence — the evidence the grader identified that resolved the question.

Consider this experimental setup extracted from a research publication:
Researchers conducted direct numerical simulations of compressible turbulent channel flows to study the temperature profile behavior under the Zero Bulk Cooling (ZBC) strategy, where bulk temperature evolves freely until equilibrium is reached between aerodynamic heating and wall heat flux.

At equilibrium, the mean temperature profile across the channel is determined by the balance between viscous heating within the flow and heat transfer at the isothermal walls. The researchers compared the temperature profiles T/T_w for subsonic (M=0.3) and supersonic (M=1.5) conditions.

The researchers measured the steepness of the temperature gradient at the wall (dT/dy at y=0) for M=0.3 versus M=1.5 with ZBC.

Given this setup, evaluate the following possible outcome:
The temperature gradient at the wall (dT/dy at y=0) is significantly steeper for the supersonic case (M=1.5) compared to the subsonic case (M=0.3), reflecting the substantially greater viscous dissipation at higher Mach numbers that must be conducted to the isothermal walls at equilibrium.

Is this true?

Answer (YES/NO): YES